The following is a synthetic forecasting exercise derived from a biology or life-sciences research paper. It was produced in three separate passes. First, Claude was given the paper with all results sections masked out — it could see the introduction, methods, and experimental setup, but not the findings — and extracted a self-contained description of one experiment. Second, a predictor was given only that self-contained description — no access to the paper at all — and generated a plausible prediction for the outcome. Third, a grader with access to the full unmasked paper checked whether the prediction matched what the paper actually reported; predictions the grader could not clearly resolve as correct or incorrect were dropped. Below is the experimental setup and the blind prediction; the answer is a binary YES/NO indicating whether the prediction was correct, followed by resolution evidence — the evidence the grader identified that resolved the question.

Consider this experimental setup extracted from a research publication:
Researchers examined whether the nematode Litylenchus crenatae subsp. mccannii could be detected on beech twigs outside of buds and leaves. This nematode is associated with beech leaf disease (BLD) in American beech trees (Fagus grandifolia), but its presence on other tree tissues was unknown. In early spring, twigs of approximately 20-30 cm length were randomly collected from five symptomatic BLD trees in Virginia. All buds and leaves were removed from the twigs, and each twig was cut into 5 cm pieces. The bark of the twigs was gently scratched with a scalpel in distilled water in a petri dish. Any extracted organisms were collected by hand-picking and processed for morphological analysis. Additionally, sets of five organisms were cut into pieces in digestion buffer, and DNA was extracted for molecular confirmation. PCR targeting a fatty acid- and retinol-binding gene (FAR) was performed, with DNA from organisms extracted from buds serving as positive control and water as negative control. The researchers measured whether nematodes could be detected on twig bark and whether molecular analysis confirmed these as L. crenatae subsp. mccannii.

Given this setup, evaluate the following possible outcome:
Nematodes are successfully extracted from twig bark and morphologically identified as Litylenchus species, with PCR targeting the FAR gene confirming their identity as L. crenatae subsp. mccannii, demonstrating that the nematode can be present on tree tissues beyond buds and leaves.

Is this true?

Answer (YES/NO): YES